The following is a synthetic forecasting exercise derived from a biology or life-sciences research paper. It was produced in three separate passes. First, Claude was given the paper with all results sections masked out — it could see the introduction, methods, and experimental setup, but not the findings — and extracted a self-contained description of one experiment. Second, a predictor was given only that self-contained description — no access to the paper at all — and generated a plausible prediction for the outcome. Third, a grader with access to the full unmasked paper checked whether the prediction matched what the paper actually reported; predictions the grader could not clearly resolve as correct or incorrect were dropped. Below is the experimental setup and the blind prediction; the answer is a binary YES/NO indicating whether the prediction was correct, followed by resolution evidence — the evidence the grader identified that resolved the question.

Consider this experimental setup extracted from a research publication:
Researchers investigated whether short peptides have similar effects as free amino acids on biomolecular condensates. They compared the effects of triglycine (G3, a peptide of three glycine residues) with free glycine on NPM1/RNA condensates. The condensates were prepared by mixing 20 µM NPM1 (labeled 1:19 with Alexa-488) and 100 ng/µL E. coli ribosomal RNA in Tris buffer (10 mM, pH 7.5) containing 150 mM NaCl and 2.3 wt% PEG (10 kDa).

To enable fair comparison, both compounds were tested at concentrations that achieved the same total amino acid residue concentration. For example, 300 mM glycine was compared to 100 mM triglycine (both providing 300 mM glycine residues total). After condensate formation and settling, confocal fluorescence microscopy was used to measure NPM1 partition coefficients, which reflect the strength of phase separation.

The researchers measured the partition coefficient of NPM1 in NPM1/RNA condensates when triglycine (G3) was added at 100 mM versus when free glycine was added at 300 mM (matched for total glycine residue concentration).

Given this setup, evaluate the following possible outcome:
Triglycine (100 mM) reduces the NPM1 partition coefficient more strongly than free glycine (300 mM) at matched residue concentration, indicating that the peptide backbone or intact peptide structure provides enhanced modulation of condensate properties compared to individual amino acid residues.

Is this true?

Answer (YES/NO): NO